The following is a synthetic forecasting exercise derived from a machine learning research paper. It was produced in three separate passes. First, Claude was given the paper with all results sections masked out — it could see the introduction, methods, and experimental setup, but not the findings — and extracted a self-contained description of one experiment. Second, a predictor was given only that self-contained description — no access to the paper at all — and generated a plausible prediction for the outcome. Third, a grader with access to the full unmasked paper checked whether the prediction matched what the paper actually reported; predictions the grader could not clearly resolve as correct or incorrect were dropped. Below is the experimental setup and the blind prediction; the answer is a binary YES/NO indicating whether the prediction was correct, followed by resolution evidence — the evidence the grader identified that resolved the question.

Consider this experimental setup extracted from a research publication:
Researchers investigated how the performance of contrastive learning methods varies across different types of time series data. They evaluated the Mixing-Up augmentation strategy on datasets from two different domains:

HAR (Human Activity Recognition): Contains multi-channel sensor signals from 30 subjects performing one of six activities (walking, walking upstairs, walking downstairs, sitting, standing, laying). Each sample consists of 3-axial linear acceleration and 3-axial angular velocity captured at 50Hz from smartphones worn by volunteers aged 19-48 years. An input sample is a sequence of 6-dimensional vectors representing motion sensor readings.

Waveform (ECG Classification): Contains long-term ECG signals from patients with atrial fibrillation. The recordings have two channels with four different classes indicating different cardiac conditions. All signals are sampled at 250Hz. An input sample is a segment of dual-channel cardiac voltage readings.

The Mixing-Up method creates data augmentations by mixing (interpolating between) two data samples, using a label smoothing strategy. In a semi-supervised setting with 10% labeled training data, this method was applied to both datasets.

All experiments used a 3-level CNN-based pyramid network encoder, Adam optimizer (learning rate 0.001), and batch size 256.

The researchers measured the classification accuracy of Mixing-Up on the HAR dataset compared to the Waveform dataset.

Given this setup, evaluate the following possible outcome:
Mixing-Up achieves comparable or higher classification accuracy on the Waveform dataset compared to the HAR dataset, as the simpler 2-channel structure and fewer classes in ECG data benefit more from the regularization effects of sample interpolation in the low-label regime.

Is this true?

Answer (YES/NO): NO